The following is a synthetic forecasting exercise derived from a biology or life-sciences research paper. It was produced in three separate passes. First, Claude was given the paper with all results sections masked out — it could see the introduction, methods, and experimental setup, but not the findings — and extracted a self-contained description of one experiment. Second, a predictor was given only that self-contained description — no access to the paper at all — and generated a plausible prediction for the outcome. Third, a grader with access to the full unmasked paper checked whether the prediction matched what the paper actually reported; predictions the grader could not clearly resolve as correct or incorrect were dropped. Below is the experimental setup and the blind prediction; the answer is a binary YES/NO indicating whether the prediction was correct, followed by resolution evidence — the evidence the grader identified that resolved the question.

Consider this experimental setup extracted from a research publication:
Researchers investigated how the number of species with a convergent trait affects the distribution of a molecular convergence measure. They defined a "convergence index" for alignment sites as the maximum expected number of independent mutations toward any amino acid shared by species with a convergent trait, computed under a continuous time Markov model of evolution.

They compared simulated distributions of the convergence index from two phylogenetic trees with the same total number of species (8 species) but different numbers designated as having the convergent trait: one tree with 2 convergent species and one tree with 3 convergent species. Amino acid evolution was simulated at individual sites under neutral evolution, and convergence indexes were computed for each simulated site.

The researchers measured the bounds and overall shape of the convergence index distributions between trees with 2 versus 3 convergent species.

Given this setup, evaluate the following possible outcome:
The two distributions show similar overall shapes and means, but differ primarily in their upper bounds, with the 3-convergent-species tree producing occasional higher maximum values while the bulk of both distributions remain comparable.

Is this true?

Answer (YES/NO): NO